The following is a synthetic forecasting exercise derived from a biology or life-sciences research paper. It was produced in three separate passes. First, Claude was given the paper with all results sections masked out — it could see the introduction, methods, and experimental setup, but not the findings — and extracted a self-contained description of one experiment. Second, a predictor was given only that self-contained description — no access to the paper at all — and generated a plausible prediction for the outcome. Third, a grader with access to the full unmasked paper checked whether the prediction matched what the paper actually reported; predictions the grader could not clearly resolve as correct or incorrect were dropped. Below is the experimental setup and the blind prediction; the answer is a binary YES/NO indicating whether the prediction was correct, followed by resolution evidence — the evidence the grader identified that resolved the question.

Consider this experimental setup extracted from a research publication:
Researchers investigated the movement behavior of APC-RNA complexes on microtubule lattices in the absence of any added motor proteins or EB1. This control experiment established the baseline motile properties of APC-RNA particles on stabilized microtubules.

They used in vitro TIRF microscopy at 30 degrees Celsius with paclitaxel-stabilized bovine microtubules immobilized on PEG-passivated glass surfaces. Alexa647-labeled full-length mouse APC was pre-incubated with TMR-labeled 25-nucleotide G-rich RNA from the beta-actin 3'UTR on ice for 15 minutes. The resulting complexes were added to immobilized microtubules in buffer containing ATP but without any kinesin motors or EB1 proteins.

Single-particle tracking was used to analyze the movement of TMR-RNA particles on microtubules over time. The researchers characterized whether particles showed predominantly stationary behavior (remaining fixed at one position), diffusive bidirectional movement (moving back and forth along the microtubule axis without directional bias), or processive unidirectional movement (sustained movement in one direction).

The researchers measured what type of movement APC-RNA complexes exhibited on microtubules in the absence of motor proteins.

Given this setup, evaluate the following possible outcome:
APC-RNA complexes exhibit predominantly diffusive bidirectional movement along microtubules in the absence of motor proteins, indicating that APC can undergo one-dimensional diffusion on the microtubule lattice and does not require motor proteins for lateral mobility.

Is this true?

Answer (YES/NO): YES